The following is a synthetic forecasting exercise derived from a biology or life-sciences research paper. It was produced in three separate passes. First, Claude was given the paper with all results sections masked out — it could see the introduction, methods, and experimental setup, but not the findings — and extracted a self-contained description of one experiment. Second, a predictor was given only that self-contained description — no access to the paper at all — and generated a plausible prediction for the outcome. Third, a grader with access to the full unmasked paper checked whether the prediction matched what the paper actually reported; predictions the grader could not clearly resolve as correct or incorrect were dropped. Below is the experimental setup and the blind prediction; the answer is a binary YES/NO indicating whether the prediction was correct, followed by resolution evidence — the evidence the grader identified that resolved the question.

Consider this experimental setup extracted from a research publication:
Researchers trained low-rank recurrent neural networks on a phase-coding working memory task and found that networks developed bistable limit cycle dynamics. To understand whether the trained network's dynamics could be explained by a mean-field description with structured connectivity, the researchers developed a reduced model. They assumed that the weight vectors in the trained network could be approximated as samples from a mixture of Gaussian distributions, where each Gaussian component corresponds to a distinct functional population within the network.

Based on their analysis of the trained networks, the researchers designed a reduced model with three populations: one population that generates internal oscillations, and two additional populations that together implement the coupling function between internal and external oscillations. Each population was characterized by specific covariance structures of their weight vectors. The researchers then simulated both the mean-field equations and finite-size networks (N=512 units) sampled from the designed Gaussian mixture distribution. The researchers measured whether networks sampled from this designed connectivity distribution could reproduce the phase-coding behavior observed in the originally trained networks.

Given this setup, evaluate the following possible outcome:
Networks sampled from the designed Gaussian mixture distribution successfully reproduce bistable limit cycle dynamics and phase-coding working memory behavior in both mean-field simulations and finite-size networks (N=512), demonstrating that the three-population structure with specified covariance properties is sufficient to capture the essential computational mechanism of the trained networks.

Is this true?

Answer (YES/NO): NO